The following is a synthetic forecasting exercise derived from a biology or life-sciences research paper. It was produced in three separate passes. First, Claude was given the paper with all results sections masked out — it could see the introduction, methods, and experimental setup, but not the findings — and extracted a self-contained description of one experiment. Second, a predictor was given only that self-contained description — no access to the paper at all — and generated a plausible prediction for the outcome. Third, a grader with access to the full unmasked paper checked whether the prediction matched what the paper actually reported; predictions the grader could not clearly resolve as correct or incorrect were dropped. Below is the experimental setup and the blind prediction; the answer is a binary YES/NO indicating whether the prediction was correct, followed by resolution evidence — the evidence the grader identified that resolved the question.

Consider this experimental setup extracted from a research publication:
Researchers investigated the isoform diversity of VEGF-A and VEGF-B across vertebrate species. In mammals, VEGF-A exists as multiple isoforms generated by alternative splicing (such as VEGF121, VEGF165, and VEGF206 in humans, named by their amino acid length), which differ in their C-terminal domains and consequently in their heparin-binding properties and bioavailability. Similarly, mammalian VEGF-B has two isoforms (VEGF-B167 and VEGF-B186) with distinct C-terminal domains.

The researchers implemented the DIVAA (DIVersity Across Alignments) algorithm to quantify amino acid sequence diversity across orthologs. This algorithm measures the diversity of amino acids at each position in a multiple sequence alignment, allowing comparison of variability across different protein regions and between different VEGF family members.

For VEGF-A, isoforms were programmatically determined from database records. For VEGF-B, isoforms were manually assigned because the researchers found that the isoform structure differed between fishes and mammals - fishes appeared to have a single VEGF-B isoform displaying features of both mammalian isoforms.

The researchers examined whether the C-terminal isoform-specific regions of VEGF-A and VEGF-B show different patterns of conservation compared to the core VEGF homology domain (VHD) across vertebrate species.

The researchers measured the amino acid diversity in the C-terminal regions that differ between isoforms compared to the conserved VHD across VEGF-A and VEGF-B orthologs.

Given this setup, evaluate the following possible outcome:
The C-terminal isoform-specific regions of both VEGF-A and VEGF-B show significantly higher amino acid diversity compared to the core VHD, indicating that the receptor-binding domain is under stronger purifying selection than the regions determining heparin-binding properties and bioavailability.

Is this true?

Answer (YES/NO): NO